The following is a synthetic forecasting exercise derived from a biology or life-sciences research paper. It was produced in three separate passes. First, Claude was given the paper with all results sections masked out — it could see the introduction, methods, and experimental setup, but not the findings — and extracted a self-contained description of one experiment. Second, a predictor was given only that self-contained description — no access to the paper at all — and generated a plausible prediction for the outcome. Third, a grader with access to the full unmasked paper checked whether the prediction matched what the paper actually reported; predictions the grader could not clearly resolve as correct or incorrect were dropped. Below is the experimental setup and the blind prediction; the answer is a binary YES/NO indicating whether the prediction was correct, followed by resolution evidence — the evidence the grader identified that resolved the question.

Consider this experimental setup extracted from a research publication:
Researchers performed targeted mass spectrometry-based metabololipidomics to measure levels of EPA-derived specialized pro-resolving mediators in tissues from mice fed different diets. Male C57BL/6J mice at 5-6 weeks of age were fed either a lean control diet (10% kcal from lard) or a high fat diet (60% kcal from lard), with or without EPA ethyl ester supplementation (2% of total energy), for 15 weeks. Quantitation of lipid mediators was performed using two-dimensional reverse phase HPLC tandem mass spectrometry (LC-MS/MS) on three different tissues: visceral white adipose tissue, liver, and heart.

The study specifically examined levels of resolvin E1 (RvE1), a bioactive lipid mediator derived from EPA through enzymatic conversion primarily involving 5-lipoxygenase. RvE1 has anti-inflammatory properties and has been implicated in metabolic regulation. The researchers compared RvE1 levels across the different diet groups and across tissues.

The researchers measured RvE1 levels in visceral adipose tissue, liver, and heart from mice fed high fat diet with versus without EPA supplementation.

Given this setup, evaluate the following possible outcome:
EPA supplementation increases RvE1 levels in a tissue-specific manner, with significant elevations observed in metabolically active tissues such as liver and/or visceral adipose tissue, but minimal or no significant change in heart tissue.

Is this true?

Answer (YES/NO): NO